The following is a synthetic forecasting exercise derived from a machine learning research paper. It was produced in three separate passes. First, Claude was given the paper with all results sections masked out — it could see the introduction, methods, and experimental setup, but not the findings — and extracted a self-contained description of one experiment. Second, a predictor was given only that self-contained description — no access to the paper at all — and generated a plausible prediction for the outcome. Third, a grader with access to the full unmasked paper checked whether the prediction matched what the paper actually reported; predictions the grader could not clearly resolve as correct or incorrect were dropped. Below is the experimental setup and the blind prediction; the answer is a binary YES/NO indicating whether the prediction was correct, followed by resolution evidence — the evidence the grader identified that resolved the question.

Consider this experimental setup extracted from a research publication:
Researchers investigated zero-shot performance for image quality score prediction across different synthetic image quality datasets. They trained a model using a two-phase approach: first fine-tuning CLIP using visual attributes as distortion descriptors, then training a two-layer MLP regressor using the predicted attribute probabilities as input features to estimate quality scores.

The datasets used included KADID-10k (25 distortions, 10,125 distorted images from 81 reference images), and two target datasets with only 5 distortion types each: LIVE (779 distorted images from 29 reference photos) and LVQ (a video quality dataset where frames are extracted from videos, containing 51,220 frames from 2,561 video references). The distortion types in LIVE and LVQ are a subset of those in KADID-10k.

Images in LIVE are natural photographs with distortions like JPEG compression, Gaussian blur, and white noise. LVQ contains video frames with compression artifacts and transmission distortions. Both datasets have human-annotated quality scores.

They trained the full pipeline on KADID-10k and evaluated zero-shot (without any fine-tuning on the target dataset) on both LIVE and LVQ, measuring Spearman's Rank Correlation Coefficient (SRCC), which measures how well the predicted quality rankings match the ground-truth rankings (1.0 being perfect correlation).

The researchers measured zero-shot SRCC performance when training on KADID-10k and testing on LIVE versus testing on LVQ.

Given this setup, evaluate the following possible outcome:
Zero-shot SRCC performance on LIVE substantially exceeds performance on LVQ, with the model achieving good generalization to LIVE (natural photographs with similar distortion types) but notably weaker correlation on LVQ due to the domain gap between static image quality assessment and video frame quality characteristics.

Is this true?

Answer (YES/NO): NO